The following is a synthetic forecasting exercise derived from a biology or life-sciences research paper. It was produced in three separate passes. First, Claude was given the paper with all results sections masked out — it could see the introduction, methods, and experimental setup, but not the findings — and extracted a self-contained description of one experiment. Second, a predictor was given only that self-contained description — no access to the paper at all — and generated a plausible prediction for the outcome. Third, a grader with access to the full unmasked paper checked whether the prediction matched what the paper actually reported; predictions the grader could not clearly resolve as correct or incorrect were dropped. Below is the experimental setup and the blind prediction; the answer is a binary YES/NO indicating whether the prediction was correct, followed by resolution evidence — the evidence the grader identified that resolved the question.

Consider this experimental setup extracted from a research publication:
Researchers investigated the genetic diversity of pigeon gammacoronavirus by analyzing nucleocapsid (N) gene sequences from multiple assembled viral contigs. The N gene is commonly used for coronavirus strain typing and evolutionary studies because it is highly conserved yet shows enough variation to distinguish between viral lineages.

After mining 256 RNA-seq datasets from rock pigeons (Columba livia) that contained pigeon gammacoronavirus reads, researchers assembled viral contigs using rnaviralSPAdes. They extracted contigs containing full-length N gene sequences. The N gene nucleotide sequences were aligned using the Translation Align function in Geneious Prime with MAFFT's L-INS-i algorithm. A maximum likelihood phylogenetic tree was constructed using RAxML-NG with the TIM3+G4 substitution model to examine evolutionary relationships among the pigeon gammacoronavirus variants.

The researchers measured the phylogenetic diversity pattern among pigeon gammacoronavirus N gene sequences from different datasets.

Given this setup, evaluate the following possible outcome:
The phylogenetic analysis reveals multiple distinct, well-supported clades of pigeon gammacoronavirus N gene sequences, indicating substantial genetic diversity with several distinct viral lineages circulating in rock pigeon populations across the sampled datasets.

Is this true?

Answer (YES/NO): YES